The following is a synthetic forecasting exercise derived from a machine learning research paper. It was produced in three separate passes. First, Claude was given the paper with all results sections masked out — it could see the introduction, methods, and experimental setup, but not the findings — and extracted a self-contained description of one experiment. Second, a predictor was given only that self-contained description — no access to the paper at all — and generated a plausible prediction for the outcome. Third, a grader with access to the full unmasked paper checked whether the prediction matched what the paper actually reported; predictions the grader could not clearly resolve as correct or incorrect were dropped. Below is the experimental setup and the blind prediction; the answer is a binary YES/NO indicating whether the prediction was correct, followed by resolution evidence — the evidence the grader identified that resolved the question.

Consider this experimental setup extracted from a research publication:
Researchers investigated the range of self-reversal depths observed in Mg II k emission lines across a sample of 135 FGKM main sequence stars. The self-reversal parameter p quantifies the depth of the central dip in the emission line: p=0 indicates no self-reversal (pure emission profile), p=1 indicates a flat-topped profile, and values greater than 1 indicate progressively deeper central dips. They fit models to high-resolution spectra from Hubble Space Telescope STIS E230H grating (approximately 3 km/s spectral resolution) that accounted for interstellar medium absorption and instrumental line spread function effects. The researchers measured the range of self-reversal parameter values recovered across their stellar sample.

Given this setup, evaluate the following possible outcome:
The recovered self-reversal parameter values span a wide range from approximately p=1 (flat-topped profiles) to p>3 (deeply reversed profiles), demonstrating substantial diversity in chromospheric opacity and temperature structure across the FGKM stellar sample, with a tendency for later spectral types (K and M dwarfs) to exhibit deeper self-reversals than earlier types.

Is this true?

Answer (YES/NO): NO